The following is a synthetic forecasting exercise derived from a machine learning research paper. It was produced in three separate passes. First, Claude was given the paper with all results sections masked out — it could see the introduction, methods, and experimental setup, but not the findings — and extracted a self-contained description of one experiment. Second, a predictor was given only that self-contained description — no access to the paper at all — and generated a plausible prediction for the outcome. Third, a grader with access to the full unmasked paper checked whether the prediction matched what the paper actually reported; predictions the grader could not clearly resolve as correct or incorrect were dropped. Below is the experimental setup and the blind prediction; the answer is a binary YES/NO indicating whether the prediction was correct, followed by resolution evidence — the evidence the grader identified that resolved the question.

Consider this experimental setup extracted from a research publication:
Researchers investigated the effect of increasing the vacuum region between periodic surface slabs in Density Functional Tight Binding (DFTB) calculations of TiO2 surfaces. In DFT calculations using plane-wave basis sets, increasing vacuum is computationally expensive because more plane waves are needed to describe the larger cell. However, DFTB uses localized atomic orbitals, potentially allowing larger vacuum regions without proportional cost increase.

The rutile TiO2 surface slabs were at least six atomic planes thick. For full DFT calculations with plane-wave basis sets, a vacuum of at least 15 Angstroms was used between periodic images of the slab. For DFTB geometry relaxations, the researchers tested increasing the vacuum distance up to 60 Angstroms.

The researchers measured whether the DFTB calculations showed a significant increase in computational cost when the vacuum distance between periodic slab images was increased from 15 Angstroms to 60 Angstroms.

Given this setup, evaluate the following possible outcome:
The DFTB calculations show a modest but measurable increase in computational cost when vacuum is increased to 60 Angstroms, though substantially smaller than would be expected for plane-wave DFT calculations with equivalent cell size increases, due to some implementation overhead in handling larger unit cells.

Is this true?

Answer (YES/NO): NO